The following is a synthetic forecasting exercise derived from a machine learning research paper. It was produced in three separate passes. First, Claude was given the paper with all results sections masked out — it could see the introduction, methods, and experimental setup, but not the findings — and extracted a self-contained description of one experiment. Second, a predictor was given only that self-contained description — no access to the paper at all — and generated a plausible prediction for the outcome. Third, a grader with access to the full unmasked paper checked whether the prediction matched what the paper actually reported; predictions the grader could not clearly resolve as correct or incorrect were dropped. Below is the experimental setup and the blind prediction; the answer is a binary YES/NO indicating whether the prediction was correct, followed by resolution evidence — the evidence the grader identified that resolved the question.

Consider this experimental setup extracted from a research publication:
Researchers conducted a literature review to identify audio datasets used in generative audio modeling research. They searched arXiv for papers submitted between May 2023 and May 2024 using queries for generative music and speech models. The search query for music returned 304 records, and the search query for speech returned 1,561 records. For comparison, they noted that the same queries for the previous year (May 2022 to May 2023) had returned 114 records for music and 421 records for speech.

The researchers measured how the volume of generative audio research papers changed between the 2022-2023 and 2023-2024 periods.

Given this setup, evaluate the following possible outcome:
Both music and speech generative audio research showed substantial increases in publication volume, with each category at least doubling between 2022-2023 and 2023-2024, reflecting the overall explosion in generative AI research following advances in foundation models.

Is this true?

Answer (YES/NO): YES